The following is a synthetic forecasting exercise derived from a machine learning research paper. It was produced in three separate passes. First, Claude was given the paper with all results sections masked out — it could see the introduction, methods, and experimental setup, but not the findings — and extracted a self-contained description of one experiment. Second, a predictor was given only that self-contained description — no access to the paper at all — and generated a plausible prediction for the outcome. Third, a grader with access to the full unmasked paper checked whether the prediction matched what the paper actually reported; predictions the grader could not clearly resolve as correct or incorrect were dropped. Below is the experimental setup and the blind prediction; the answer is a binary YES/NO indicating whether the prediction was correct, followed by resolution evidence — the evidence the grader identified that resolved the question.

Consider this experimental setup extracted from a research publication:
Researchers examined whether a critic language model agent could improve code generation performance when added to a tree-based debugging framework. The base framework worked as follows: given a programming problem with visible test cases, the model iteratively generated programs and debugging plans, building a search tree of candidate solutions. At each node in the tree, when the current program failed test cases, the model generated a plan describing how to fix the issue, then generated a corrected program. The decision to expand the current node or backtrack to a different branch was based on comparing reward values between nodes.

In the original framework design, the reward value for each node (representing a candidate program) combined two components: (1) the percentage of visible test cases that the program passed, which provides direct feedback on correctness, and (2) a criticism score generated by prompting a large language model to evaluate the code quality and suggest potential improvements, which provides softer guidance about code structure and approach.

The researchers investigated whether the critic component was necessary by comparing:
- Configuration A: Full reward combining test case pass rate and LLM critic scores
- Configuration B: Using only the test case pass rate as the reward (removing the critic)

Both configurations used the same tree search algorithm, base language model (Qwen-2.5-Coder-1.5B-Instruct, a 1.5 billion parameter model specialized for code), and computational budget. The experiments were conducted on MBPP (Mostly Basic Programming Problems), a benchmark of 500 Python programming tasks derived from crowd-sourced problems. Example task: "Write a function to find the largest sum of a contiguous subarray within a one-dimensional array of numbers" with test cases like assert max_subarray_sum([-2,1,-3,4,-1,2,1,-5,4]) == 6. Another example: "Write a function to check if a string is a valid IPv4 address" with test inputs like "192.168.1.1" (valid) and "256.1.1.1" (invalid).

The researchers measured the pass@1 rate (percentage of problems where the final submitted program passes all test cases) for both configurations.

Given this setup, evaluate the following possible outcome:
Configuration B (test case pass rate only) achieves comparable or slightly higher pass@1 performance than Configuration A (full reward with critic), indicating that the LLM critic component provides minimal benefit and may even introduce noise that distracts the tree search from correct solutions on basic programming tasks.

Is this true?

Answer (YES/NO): NO